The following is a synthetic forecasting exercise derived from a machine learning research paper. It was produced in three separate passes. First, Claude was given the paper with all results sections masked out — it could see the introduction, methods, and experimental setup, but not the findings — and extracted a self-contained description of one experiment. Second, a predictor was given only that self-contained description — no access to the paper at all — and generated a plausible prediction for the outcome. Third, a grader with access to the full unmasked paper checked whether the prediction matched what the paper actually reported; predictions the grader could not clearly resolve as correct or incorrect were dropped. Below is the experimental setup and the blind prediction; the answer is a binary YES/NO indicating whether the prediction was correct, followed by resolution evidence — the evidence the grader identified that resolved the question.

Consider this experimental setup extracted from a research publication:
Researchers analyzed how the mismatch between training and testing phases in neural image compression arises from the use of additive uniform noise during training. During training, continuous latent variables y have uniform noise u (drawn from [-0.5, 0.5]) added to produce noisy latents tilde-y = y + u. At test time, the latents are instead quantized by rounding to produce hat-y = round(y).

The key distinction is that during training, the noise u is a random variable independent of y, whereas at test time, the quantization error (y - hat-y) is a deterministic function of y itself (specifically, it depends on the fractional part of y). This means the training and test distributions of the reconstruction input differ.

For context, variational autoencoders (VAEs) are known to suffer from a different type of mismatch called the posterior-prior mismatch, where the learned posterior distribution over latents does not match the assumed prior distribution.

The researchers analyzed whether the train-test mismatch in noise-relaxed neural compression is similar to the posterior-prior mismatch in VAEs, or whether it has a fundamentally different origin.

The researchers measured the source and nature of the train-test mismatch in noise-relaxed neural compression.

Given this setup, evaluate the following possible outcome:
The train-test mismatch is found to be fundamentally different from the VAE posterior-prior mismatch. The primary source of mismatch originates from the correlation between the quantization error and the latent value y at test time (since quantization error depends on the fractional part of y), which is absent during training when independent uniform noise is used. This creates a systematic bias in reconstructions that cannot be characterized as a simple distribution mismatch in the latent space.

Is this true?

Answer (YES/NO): YES